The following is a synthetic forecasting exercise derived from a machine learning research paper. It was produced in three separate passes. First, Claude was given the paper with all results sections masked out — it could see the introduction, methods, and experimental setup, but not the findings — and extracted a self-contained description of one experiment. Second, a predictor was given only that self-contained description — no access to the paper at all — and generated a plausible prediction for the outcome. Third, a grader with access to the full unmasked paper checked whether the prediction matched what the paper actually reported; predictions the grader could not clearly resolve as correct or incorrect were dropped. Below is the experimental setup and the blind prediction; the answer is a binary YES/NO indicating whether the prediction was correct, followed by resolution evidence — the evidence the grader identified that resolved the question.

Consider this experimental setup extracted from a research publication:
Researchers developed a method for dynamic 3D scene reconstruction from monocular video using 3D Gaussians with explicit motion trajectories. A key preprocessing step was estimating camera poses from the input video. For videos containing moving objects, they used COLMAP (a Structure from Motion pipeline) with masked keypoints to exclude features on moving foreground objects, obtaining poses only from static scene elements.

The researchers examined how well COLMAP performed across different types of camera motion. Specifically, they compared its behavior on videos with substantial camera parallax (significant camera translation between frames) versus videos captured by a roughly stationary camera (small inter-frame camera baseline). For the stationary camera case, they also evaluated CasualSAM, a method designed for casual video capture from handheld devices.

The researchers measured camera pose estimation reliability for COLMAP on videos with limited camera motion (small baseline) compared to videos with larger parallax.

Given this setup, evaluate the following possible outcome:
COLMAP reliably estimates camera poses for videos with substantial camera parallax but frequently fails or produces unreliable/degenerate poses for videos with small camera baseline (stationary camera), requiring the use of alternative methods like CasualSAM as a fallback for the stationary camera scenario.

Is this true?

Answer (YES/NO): YES